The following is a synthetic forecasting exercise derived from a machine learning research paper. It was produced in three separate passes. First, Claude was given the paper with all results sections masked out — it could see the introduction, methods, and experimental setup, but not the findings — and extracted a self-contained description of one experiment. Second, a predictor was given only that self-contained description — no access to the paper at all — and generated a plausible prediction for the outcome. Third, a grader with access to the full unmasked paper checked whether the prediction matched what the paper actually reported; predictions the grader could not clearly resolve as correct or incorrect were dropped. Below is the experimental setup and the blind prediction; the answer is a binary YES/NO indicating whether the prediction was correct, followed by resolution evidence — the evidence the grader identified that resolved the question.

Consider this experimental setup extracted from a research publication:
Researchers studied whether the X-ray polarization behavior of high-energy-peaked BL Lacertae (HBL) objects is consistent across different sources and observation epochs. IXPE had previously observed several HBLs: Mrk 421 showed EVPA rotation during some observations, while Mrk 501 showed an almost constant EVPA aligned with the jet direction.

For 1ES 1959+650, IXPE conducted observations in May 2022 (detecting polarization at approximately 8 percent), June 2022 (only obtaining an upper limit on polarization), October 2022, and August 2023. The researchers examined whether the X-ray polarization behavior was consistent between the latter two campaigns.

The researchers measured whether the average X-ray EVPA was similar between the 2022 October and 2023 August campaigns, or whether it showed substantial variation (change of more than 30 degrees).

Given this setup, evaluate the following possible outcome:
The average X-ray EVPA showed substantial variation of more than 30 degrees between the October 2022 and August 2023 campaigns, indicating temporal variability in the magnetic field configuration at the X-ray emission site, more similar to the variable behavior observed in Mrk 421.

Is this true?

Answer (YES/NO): YES